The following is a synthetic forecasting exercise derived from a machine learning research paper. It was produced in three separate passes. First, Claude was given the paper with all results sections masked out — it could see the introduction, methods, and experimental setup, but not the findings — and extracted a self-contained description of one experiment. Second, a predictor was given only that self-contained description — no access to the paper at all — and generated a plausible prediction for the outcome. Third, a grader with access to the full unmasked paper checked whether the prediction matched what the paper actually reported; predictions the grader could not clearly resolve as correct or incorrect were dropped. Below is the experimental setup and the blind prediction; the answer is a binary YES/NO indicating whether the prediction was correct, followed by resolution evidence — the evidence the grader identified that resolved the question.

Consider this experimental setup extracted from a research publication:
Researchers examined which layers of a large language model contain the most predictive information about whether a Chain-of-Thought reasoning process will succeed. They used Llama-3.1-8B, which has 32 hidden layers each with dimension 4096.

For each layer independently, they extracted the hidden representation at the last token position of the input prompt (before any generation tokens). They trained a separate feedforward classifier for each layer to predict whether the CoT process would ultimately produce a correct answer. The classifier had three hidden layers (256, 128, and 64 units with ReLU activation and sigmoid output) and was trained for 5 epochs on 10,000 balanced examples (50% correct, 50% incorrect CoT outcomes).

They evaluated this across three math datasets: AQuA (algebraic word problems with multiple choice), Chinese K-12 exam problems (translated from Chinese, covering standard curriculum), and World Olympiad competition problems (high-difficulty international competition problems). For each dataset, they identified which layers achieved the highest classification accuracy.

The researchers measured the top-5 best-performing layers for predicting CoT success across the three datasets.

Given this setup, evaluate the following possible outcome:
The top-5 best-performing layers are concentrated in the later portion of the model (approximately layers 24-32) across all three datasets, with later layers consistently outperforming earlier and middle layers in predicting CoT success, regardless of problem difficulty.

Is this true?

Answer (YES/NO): NO